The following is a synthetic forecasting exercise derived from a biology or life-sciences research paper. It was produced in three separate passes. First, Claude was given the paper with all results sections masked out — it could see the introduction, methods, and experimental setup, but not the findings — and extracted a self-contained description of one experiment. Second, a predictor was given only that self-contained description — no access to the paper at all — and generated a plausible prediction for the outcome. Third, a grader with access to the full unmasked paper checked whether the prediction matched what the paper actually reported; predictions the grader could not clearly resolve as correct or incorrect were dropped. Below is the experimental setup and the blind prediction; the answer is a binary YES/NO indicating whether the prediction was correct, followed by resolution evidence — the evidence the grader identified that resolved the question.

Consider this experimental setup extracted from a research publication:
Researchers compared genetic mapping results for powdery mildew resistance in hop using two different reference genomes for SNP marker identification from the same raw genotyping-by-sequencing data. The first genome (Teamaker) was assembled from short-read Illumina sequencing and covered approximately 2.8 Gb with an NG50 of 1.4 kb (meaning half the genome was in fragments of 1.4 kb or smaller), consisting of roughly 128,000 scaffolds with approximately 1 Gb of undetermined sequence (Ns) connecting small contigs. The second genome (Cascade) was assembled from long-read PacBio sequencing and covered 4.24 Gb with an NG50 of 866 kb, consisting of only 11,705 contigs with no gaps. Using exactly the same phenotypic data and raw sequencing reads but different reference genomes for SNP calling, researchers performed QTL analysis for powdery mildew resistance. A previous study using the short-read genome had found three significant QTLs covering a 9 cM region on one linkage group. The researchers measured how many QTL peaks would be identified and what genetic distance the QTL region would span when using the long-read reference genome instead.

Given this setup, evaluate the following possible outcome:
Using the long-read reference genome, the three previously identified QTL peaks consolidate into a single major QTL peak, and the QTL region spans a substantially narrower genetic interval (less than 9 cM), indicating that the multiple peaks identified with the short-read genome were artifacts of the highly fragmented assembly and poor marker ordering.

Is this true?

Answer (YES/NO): YES